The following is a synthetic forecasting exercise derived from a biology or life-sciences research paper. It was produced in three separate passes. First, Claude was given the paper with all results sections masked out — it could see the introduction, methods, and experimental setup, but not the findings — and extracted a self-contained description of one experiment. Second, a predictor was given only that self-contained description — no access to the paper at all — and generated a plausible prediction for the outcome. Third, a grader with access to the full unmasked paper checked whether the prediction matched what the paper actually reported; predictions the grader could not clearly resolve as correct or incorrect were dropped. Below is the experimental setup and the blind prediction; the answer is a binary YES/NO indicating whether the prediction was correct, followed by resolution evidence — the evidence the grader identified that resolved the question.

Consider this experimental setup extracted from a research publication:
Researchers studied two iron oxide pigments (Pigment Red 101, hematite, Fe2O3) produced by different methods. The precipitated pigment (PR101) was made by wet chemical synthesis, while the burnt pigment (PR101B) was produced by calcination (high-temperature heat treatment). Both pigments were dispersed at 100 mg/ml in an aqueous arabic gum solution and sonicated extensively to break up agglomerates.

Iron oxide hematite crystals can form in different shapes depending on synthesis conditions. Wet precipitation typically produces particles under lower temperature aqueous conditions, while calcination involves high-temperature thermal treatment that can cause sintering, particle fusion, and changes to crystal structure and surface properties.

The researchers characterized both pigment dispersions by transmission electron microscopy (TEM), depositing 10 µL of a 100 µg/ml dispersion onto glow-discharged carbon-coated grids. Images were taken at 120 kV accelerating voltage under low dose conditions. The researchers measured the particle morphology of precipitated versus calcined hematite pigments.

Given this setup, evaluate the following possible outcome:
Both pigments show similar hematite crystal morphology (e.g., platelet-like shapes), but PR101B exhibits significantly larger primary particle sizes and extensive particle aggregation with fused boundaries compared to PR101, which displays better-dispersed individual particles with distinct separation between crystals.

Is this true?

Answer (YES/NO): NO